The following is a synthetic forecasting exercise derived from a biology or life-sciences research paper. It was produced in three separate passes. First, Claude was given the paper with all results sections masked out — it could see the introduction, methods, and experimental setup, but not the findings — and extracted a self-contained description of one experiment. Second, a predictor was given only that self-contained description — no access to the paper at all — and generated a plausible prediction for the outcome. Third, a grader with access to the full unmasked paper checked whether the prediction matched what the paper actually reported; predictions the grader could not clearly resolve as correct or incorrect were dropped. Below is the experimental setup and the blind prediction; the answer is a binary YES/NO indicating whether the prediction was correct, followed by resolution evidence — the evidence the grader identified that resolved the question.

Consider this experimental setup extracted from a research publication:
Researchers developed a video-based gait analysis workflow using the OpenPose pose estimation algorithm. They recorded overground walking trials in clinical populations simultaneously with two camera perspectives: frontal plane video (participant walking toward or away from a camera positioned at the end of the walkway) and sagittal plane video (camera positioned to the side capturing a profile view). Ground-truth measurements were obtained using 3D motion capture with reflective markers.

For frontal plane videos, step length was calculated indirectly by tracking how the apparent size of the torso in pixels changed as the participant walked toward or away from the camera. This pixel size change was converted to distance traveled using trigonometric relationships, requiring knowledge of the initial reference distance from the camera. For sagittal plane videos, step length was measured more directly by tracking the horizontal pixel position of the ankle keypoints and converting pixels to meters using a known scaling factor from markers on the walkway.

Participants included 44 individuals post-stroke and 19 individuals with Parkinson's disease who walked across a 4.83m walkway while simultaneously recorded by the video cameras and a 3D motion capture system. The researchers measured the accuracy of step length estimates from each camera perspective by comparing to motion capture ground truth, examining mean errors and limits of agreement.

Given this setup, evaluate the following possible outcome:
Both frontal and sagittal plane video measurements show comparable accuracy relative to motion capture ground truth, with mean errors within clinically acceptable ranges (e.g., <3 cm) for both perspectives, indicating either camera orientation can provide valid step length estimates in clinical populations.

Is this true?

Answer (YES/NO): NO